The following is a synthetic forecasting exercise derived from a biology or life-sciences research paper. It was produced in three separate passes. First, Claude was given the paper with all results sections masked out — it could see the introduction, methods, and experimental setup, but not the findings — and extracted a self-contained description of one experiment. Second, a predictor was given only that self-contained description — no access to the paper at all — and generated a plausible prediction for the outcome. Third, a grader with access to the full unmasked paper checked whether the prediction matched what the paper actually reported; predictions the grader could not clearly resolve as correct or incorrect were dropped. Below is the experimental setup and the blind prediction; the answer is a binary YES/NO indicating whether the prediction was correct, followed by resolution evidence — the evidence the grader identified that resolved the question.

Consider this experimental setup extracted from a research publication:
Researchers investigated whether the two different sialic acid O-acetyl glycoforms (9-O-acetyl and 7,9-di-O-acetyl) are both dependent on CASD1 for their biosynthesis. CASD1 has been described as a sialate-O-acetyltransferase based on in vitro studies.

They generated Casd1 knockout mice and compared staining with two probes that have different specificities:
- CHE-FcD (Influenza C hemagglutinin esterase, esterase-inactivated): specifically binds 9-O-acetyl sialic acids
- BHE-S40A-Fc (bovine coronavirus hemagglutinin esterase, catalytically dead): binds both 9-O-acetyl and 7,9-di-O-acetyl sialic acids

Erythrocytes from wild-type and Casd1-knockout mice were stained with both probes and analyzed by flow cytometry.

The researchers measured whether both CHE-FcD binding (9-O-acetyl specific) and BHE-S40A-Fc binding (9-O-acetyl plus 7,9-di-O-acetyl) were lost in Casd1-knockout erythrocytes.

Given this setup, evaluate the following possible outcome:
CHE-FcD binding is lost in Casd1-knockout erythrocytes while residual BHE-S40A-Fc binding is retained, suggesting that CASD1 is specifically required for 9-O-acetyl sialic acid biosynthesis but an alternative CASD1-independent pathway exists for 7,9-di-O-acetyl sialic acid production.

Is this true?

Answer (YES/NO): NO